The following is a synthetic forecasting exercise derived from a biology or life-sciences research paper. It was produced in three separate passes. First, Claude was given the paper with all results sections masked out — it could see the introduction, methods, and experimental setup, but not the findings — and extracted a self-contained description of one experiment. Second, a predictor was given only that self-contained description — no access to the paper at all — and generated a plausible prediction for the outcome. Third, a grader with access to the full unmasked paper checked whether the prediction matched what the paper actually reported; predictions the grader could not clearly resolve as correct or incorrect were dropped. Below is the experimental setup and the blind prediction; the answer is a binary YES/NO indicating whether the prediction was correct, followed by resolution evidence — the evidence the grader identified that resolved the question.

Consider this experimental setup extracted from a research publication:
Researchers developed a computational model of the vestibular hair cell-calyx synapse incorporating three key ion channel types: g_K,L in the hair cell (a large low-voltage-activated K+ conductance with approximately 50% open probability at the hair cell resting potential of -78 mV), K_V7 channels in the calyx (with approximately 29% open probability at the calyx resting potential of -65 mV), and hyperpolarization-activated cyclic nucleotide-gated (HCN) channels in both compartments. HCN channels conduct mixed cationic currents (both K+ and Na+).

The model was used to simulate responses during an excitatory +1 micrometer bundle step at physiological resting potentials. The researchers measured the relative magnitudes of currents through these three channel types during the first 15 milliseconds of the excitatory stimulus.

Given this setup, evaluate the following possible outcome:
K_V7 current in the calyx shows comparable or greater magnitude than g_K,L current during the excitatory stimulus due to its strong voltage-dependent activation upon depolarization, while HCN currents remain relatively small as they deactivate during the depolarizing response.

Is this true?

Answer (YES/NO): NO